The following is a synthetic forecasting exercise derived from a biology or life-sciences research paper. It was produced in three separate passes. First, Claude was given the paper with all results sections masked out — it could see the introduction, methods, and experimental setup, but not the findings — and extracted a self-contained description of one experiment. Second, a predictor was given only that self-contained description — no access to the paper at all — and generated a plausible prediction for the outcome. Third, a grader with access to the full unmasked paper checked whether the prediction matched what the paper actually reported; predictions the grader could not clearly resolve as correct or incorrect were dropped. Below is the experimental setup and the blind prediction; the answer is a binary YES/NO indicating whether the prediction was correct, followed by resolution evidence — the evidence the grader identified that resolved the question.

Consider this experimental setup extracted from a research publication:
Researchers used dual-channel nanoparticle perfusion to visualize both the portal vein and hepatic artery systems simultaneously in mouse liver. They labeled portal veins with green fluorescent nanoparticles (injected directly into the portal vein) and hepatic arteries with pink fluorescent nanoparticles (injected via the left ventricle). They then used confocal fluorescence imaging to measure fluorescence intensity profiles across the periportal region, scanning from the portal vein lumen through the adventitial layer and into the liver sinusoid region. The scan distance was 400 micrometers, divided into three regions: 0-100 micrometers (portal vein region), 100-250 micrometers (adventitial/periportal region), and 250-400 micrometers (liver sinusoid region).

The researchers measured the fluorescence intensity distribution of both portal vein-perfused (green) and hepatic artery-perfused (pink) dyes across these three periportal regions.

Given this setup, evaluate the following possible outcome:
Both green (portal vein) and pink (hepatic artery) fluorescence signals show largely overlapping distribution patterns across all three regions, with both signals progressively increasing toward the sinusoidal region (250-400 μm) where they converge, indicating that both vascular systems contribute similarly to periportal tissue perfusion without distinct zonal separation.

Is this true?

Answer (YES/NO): NO